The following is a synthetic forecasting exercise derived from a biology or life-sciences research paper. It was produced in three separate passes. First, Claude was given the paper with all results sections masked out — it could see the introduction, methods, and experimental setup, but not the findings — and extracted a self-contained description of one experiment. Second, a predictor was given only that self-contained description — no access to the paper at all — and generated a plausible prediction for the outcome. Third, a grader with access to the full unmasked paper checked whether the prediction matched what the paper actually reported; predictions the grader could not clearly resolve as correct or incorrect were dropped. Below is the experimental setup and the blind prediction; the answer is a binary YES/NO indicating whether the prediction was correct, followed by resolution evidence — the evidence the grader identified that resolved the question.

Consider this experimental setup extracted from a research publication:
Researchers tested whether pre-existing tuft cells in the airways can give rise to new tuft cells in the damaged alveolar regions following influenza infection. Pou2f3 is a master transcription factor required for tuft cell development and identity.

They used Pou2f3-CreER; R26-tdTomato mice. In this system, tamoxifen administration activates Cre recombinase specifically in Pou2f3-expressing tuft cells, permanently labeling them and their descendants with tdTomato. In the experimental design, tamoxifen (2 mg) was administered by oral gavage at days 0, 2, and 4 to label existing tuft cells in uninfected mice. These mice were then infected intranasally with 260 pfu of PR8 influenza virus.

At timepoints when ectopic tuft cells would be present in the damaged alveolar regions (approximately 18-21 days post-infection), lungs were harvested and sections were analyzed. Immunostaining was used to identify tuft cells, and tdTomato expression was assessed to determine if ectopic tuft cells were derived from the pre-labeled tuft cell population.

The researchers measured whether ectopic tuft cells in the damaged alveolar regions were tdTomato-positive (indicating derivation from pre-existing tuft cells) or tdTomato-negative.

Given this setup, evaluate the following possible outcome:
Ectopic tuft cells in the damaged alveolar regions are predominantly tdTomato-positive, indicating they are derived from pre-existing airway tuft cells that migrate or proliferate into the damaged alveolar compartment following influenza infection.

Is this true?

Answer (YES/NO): NO